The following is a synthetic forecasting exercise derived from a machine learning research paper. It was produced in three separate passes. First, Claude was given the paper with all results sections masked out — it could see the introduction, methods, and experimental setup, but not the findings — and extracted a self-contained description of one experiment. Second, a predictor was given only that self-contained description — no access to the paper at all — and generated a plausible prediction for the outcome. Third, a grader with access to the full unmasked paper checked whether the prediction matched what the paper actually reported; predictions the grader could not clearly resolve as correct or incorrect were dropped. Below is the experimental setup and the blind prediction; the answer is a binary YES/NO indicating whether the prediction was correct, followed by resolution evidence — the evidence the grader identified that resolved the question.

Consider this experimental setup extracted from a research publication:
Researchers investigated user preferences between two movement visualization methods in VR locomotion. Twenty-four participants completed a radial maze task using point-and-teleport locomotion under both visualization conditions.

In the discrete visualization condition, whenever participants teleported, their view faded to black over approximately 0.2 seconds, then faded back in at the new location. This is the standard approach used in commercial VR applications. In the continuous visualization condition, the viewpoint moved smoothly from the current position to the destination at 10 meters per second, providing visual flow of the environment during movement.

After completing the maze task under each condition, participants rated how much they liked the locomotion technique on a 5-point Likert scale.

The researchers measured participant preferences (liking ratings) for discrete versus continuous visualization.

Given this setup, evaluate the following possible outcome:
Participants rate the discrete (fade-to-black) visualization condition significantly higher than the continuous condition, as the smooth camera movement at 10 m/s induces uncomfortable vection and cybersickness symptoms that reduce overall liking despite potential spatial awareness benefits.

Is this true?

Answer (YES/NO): YES